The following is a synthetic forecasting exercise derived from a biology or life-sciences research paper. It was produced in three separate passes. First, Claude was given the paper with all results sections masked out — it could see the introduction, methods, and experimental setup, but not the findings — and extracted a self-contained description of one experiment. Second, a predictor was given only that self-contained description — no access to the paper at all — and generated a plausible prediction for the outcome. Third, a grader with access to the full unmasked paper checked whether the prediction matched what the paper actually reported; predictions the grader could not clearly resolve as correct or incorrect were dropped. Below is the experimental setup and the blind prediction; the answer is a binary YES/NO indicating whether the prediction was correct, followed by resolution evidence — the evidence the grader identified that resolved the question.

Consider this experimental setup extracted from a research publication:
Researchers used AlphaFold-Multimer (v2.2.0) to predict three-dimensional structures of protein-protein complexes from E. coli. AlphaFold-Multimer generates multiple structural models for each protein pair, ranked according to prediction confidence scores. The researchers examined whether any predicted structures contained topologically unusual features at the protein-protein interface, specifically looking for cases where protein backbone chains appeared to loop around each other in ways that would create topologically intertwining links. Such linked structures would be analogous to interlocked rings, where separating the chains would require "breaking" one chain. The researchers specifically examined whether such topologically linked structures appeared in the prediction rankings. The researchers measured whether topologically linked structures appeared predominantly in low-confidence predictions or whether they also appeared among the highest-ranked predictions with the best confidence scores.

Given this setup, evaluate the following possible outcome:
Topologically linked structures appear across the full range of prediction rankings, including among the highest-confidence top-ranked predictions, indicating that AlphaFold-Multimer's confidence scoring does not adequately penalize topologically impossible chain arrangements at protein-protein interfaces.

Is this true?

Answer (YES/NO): YES